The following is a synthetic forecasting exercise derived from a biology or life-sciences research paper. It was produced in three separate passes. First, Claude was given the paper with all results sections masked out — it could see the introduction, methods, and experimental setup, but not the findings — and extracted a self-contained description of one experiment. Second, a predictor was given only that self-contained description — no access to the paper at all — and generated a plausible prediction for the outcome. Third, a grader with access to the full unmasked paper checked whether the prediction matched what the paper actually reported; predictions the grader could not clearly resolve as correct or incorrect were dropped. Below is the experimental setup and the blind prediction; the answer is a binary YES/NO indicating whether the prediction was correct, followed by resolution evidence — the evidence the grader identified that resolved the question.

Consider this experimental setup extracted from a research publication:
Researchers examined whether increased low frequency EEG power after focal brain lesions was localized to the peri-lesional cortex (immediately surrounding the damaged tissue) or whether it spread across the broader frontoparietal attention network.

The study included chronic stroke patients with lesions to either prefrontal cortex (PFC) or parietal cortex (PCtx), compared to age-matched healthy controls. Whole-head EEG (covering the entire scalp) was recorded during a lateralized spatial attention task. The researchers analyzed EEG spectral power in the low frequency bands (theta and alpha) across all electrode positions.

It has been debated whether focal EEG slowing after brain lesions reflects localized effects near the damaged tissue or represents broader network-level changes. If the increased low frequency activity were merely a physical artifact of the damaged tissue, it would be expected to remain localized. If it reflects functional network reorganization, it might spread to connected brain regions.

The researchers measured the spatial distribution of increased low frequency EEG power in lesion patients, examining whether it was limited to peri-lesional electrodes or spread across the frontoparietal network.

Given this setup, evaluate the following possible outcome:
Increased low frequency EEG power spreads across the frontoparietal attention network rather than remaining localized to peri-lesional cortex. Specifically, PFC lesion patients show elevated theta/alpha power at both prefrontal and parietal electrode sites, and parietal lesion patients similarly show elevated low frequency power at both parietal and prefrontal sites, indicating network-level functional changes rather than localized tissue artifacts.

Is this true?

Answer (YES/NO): YES